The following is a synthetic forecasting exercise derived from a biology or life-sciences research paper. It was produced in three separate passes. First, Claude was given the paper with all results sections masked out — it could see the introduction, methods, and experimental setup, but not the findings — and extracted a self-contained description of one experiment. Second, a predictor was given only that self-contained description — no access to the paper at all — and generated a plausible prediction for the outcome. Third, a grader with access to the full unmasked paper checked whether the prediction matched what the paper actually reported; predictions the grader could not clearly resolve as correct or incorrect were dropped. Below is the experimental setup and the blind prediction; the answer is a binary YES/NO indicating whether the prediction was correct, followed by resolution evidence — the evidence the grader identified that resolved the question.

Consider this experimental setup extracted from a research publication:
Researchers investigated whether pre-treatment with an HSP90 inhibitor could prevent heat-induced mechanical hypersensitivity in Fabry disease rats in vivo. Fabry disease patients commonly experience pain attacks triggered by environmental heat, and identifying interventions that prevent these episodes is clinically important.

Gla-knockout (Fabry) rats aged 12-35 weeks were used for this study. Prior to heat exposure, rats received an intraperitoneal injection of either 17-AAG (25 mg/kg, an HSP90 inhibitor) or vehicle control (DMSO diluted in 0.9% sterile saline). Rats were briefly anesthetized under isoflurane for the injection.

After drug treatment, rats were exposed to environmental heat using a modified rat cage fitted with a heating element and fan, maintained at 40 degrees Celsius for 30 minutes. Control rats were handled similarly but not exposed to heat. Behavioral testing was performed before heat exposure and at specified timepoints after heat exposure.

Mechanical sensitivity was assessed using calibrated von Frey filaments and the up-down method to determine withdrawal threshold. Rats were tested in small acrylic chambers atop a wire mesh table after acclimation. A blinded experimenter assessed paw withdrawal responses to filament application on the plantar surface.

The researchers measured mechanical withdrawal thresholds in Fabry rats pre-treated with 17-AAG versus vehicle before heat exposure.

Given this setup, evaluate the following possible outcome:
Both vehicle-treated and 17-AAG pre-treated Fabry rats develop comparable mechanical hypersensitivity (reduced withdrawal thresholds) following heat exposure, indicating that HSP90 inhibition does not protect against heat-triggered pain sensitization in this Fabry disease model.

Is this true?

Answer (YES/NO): NO